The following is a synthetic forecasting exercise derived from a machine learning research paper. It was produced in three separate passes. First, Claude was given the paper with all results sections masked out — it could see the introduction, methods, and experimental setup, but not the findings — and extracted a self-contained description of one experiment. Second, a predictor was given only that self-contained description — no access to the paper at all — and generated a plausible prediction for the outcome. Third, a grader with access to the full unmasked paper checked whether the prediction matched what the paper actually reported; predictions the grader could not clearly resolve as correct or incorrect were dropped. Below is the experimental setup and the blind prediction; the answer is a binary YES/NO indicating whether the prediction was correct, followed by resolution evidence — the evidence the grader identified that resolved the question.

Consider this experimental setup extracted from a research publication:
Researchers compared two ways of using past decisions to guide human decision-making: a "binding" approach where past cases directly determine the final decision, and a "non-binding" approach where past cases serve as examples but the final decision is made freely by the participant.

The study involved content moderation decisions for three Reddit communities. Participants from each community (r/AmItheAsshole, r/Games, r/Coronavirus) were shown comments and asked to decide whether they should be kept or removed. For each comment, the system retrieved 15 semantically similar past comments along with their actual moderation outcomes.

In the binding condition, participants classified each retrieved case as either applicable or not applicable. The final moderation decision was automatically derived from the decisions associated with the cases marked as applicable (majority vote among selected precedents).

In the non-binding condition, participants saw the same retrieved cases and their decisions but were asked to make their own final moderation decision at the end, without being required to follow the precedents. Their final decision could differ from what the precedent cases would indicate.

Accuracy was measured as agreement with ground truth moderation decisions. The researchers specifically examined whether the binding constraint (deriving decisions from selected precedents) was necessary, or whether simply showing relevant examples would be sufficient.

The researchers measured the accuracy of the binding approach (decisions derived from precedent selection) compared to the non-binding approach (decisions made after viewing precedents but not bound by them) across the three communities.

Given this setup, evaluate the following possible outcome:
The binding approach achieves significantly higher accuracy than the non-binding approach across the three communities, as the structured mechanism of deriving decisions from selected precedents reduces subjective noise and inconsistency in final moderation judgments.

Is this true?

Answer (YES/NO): NO